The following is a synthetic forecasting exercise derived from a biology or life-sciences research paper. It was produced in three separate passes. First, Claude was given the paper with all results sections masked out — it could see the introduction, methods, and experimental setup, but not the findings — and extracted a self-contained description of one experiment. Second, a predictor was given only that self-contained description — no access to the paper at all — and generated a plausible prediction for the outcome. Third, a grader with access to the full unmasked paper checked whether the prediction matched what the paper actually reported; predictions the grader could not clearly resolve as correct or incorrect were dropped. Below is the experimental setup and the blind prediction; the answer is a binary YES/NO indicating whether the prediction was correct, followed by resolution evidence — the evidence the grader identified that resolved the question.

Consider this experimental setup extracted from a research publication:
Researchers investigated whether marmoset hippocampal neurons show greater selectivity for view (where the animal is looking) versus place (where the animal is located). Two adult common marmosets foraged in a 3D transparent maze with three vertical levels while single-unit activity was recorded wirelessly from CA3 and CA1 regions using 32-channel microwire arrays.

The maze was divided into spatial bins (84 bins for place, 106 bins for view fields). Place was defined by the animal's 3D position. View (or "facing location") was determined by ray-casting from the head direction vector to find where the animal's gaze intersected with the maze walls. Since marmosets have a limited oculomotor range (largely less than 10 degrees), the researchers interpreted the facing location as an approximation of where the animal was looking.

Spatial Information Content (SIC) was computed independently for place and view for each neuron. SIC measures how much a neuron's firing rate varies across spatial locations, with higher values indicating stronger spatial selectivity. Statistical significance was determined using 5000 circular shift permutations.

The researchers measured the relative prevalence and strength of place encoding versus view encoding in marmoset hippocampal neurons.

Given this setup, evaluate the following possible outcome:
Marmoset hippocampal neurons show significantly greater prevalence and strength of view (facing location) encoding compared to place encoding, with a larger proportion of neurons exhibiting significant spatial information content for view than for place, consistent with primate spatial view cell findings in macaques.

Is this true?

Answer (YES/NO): YES